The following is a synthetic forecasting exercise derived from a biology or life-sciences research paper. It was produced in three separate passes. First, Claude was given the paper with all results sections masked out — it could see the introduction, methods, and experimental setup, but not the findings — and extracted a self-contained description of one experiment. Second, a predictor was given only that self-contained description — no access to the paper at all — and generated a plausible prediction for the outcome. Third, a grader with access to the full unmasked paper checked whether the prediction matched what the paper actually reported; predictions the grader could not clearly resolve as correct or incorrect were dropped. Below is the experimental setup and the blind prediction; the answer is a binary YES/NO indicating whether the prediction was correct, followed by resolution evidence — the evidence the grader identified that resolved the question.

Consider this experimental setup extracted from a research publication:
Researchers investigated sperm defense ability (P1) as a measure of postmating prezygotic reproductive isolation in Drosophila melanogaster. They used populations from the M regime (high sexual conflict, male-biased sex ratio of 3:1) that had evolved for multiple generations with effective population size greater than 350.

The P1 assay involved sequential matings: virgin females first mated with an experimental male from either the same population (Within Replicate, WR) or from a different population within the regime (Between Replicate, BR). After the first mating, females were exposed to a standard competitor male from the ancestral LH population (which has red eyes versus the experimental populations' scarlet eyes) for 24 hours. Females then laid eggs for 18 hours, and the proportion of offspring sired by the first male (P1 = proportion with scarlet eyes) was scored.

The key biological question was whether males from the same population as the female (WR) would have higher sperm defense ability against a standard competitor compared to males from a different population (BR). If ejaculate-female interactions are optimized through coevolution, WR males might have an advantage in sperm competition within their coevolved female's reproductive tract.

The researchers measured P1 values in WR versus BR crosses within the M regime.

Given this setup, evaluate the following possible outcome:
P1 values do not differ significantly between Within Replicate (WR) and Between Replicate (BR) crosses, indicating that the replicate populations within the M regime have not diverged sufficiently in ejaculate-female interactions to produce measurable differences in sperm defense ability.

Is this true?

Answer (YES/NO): NO